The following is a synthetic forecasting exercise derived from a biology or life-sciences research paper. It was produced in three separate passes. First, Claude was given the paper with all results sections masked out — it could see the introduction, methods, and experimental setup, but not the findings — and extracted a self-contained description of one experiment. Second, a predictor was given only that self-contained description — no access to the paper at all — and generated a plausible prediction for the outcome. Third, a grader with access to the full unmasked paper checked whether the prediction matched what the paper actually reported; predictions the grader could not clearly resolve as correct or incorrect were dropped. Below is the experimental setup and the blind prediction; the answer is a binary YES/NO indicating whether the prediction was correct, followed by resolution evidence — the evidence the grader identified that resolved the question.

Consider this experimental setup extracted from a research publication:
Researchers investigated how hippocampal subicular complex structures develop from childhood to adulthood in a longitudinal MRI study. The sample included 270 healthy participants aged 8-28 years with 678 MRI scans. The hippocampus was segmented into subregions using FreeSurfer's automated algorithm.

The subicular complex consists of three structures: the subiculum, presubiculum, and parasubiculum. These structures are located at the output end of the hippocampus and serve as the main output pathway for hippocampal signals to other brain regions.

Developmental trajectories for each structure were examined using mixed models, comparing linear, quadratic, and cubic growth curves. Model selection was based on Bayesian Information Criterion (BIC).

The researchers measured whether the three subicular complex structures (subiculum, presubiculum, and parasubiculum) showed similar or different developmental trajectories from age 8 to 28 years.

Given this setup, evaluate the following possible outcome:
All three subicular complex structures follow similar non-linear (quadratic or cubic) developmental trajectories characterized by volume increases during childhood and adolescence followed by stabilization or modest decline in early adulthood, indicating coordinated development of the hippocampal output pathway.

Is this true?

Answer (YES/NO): NO